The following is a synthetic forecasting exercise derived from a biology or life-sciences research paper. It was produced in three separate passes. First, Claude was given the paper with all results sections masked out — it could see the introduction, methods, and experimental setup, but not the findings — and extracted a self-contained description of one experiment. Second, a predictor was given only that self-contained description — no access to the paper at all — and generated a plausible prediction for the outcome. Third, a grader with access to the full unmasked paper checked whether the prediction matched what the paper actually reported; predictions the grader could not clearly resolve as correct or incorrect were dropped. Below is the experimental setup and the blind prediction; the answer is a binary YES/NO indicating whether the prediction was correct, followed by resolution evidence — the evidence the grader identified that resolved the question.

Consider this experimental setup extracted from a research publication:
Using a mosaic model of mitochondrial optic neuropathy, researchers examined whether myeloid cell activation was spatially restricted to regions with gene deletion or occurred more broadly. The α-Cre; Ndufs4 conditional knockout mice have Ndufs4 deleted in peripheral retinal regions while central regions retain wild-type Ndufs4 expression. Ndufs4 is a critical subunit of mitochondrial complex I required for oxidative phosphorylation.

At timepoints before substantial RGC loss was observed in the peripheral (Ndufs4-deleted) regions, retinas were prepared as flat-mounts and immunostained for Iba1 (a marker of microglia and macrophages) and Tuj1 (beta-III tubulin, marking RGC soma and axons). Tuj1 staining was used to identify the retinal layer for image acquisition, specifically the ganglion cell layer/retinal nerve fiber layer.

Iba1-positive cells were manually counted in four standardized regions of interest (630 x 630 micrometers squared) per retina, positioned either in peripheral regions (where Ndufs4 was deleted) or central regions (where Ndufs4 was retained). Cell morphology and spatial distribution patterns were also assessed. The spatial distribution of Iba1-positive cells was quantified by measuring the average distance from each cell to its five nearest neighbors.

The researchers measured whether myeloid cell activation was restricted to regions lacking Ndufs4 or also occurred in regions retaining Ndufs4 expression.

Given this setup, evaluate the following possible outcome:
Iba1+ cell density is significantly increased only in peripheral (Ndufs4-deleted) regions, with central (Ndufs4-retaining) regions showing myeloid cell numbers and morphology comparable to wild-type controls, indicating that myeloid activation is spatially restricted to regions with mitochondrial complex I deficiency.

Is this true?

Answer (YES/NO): NO